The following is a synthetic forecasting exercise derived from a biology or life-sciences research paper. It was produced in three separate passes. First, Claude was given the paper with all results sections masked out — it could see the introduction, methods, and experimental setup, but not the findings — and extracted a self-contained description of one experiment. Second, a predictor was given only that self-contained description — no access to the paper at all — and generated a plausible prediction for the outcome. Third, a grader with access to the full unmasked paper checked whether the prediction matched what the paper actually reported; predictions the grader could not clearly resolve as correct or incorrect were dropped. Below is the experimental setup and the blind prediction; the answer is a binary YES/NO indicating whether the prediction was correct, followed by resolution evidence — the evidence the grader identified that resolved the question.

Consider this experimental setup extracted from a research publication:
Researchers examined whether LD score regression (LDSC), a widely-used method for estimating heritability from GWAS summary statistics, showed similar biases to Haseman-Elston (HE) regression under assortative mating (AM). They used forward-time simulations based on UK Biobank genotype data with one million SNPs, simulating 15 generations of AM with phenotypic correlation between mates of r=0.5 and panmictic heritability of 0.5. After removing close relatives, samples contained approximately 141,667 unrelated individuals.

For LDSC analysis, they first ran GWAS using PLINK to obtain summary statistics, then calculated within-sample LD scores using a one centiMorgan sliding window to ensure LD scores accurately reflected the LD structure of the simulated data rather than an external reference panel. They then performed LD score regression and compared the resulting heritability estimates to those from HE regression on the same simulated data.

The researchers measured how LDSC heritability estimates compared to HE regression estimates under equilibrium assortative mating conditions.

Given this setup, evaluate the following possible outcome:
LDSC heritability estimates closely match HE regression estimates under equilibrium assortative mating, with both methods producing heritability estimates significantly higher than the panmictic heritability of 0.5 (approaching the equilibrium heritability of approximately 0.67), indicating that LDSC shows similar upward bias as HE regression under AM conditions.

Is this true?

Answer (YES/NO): YES